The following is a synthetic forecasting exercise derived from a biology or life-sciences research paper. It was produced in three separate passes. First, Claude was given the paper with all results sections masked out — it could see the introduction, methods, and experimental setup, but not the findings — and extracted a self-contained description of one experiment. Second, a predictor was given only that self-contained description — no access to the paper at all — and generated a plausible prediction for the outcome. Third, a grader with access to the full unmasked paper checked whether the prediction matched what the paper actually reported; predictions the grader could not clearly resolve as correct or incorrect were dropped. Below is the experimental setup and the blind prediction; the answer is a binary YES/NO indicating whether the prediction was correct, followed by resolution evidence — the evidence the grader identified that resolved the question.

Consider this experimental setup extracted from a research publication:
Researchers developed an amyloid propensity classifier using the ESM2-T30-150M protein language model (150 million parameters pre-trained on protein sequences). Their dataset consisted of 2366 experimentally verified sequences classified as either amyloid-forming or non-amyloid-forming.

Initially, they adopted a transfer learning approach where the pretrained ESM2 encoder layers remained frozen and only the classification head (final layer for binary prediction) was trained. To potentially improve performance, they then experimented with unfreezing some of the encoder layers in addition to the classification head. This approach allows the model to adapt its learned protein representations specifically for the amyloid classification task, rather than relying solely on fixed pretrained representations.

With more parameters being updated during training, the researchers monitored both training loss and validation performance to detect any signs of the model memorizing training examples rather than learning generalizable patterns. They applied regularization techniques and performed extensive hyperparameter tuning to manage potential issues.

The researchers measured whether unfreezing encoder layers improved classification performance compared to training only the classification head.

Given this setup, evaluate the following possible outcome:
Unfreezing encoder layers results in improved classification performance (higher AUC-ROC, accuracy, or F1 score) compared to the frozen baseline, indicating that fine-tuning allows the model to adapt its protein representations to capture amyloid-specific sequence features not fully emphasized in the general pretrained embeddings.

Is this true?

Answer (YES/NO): NO